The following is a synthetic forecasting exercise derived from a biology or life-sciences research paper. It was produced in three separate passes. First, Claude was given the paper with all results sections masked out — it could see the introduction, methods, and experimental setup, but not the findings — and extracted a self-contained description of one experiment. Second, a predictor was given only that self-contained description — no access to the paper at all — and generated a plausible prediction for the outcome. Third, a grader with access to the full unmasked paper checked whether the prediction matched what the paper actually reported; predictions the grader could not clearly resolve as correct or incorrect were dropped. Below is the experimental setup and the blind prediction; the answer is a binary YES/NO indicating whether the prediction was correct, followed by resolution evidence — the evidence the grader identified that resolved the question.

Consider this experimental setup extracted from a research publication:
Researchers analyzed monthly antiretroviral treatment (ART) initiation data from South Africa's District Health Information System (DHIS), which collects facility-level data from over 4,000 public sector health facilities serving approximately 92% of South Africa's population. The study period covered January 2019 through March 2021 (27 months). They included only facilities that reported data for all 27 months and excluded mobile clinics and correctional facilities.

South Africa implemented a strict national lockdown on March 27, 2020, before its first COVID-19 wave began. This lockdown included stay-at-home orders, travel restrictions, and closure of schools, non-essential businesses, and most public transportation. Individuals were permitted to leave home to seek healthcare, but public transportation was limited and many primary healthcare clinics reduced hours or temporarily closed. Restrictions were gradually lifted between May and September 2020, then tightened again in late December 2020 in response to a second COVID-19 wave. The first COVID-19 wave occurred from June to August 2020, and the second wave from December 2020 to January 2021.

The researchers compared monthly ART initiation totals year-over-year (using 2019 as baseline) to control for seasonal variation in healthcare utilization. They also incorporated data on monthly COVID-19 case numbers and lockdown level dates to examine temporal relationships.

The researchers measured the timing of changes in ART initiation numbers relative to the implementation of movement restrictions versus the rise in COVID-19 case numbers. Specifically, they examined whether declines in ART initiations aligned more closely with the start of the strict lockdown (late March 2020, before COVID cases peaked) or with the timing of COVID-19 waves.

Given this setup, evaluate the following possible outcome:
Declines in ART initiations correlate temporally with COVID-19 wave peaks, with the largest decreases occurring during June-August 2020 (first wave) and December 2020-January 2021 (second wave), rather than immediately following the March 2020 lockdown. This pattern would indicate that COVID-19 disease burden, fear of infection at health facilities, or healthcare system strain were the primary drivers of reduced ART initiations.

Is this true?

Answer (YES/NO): NO